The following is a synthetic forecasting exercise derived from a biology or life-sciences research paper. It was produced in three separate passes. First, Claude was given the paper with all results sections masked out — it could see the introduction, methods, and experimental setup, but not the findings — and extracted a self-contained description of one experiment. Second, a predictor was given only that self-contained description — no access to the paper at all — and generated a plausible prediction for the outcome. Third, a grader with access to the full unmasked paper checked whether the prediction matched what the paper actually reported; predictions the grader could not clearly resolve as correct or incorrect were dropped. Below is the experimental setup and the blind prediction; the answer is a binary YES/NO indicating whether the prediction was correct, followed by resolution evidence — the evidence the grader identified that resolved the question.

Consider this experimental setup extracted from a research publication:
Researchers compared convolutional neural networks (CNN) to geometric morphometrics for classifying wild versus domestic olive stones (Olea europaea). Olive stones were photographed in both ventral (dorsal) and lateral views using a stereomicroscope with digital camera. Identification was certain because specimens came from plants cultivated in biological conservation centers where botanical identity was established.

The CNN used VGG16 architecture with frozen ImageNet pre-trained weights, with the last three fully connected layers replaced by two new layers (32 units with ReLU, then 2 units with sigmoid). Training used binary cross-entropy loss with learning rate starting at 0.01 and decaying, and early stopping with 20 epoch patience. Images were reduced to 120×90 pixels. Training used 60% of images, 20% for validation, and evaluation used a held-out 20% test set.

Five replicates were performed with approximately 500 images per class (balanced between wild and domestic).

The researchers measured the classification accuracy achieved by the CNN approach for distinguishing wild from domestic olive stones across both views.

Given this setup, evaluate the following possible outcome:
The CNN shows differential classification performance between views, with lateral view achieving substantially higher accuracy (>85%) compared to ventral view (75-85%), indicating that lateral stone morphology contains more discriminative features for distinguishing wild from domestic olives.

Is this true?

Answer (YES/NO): NO